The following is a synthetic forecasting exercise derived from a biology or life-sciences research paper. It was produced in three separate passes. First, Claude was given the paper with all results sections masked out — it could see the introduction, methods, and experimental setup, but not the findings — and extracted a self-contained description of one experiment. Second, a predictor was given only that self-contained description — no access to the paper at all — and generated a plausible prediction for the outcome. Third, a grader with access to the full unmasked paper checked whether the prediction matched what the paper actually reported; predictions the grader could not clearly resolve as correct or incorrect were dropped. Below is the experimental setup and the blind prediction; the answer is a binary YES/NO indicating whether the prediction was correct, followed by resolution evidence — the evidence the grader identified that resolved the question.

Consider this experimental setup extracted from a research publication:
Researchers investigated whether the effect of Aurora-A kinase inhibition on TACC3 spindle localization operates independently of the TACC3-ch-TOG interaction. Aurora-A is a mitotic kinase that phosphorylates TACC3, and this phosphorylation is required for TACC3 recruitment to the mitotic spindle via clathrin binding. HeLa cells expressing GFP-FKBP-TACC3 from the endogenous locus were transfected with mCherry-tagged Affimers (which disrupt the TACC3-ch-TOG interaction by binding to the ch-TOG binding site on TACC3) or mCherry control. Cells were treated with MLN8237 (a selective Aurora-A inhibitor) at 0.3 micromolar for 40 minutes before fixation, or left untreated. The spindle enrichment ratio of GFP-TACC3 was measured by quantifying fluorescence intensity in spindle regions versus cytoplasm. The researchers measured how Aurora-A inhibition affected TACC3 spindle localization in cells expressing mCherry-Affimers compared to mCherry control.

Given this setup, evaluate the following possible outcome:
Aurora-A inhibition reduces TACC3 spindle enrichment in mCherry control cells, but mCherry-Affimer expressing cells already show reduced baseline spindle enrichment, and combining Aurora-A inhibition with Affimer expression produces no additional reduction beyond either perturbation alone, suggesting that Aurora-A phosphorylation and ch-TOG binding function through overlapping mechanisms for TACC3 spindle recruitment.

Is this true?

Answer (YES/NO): NO